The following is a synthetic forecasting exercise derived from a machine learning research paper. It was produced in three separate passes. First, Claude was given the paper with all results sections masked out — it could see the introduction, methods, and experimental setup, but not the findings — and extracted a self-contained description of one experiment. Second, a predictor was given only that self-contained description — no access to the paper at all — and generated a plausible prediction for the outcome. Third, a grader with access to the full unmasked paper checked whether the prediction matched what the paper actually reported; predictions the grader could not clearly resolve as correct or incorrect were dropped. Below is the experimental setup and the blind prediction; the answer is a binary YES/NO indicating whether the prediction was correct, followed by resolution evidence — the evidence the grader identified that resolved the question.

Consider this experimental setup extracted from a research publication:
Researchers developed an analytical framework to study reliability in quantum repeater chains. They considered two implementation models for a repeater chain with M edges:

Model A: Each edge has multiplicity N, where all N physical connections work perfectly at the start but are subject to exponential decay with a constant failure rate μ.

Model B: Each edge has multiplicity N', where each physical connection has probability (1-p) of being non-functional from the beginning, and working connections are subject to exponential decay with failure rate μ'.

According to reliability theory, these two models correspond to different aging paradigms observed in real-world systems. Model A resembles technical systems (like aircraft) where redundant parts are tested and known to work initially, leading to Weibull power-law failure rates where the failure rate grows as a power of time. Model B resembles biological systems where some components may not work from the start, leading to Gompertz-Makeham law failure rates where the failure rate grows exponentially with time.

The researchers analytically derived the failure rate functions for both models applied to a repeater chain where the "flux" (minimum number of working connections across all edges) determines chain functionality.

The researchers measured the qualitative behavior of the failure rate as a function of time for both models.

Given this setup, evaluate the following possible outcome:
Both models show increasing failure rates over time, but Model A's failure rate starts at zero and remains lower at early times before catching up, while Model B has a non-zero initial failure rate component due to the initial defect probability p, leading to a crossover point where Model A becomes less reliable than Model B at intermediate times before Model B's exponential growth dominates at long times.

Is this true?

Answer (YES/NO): NO